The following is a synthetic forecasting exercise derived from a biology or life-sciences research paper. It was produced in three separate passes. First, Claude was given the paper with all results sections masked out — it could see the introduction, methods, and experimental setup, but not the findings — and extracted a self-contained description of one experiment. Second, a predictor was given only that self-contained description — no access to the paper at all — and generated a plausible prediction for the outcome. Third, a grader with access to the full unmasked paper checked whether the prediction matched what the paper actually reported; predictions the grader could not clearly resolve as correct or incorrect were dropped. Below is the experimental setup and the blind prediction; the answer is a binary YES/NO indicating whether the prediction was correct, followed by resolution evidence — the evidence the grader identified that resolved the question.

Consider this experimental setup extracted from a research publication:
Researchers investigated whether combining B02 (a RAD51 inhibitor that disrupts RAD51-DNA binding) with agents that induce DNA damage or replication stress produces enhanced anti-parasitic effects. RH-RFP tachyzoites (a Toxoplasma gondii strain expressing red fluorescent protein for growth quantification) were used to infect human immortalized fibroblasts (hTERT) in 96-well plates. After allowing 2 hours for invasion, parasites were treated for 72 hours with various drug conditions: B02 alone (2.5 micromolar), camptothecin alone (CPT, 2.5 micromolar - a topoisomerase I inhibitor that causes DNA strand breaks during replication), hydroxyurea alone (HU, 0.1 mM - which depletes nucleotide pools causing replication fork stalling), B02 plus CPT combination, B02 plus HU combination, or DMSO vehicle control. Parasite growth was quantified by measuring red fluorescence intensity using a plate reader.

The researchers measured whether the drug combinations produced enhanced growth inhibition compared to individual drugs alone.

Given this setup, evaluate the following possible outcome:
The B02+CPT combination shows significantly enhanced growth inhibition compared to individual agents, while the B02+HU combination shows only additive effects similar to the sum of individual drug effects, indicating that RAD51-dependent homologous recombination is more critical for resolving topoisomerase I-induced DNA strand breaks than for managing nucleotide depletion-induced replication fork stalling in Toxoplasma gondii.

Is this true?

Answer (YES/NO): NO